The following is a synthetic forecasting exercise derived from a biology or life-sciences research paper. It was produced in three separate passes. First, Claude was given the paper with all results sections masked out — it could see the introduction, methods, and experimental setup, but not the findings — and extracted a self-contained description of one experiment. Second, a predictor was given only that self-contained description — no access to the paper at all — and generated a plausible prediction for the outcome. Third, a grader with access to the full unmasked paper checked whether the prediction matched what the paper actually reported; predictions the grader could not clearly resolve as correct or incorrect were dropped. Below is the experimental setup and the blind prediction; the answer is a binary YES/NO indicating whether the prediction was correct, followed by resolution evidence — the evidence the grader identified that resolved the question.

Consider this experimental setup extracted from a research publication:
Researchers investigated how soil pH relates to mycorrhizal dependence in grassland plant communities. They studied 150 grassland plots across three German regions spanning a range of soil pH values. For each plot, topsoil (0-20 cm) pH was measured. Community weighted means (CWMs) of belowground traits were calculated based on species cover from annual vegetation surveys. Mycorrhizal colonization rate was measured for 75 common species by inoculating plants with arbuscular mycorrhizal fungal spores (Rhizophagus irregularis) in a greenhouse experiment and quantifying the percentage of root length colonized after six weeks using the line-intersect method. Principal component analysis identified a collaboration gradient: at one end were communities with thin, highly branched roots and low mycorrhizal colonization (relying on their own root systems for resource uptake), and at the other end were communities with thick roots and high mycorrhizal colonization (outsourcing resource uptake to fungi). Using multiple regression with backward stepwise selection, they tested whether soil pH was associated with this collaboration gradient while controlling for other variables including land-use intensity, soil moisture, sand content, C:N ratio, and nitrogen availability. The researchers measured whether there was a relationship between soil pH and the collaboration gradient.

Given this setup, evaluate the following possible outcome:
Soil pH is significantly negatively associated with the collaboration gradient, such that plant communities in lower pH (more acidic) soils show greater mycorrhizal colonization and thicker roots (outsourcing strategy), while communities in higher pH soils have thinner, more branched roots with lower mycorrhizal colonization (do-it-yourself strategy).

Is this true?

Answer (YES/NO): NO